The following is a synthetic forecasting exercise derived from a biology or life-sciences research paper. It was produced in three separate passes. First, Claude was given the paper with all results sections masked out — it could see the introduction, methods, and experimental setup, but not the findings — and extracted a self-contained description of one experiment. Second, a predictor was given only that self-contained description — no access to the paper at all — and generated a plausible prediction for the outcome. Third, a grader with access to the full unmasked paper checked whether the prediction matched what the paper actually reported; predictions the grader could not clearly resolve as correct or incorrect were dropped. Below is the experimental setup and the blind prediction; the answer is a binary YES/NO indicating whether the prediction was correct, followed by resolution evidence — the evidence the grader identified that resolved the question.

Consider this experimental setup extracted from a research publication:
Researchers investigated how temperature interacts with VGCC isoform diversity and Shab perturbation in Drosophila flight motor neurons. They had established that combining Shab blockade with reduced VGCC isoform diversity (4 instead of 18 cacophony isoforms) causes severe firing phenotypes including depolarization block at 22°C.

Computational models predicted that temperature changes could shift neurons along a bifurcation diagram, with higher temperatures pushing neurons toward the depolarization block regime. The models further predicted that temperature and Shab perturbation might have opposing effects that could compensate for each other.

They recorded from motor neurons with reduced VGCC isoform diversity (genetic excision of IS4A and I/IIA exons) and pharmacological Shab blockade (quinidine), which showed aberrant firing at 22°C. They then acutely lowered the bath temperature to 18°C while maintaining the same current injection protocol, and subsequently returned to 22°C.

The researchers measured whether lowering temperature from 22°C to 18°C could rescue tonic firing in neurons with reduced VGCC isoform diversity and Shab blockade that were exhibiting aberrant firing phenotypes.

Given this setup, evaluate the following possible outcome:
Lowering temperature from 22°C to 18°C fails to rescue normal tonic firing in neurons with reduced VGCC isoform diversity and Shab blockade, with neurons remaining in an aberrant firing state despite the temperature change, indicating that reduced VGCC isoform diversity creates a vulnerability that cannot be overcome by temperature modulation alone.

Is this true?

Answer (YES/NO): NO